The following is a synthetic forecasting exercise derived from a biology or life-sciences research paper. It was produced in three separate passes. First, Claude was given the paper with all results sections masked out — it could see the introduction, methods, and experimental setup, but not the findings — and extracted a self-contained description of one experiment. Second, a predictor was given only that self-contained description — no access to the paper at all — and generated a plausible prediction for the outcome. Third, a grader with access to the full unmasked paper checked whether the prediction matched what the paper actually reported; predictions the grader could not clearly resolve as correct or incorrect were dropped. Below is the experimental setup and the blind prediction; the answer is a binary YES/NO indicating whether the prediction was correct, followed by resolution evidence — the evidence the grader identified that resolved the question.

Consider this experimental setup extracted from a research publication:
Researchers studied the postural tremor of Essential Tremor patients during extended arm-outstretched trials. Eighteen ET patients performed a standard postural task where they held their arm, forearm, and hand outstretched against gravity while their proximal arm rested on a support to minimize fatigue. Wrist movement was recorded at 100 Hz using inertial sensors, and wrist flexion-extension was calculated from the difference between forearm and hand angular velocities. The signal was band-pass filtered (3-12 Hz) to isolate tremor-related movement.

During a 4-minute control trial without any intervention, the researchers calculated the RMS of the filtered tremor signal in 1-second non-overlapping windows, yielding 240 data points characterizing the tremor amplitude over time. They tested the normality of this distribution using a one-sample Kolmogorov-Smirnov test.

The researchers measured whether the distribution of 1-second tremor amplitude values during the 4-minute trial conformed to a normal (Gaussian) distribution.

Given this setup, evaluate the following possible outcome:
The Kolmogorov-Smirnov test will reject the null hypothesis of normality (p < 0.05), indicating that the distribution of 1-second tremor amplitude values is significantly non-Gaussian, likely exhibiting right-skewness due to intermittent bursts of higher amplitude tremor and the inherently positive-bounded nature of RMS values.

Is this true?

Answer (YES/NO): YES